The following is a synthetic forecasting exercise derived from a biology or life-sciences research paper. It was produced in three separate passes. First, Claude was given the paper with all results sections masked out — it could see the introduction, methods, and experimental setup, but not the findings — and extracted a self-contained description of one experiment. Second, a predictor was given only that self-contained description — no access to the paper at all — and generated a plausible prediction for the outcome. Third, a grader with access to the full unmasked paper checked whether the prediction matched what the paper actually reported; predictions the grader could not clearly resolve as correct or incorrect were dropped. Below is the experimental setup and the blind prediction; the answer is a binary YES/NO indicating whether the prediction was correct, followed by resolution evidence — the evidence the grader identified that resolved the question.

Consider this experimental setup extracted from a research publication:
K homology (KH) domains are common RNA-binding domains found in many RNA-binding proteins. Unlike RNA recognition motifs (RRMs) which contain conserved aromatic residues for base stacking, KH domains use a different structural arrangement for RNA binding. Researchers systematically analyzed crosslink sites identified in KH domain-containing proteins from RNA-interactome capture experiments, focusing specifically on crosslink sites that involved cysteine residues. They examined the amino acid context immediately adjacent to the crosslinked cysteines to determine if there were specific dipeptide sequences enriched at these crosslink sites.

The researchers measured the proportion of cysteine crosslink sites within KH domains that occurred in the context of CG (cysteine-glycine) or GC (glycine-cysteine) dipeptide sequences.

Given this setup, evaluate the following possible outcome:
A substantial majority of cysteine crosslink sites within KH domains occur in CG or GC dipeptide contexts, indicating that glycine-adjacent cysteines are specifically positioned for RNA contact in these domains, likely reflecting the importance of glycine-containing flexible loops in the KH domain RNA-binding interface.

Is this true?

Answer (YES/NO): YES